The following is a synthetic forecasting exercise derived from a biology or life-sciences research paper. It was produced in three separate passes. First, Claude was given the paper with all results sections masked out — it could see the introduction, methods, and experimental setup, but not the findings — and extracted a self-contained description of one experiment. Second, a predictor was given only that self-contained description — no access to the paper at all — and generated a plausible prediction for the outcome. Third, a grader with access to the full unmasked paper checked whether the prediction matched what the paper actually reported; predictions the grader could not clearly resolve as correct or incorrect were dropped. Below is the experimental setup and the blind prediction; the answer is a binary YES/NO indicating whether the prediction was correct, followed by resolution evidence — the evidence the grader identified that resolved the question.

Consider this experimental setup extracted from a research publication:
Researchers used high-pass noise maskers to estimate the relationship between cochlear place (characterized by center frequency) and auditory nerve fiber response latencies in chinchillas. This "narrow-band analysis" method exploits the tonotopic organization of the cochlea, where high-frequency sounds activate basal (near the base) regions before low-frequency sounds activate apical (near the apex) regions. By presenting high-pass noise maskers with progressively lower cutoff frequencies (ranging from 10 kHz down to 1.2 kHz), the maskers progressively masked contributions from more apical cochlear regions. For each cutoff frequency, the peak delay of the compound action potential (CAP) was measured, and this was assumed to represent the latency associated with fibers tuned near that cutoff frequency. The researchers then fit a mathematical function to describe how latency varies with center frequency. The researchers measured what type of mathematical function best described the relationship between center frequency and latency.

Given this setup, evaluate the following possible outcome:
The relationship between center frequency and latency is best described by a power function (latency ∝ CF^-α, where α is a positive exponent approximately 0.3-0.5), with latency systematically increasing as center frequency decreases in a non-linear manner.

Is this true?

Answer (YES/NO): NO